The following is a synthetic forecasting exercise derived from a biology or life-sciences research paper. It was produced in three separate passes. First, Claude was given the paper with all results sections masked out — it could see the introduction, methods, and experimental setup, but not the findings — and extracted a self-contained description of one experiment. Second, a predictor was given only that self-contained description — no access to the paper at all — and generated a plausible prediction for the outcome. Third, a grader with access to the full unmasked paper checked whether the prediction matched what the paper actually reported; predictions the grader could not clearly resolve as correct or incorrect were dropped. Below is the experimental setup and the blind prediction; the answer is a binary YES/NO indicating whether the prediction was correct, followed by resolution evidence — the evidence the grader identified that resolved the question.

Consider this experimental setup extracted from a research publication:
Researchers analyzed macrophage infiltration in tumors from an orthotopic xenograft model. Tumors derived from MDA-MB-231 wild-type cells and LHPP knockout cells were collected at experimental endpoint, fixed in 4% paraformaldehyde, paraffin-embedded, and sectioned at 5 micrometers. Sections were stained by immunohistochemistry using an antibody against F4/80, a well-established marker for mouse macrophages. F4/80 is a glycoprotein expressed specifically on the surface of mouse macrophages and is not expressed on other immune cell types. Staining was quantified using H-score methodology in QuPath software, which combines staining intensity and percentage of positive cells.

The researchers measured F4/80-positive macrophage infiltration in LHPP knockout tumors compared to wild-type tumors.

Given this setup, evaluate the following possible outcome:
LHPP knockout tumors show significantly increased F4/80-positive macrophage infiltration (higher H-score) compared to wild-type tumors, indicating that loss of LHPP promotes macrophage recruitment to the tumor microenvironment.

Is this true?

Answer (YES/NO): NO